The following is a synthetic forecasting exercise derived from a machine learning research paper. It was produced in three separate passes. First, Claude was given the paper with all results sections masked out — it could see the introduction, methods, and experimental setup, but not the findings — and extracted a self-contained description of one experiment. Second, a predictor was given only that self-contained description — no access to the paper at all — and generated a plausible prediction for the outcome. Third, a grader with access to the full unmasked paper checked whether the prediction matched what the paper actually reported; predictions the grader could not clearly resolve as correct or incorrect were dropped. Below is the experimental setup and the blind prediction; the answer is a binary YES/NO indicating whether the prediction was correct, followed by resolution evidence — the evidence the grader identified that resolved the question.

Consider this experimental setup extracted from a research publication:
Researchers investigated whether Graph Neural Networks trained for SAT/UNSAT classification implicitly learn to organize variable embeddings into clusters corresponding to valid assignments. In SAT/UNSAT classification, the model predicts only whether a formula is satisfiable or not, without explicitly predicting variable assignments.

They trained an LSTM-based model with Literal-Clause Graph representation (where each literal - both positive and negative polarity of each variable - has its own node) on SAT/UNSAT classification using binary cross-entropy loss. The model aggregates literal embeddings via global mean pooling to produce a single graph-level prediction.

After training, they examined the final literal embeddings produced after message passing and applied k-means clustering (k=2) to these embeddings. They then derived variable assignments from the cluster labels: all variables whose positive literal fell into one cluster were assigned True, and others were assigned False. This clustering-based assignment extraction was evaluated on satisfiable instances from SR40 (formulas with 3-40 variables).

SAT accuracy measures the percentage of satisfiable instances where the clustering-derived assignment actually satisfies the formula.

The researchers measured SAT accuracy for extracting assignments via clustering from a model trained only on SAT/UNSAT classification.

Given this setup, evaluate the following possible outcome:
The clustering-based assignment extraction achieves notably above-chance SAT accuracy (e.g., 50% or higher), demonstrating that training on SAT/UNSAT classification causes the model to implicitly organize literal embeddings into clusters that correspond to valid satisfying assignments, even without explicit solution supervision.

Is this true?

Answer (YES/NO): YES